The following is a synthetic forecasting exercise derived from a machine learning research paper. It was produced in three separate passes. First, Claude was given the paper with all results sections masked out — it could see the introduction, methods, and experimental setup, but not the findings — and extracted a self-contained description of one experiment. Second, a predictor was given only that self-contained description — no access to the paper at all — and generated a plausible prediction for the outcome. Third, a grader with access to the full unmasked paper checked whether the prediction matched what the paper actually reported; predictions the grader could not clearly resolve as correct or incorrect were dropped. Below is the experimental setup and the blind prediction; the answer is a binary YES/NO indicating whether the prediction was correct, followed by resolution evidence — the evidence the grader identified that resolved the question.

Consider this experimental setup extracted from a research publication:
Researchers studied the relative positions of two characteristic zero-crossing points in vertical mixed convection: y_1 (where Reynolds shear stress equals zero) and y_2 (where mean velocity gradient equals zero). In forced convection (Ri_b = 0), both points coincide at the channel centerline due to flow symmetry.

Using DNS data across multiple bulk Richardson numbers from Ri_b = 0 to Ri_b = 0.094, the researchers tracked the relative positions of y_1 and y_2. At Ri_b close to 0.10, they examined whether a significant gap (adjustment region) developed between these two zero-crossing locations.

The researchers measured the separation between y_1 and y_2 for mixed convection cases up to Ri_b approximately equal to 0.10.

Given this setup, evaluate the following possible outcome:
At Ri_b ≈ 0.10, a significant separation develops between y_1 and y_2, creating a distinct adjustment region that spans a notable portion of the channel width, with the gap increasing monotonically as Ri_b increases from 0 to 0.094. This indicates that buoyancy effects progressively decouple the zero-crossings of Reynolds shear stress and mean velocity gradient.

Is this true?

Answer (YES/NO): NO